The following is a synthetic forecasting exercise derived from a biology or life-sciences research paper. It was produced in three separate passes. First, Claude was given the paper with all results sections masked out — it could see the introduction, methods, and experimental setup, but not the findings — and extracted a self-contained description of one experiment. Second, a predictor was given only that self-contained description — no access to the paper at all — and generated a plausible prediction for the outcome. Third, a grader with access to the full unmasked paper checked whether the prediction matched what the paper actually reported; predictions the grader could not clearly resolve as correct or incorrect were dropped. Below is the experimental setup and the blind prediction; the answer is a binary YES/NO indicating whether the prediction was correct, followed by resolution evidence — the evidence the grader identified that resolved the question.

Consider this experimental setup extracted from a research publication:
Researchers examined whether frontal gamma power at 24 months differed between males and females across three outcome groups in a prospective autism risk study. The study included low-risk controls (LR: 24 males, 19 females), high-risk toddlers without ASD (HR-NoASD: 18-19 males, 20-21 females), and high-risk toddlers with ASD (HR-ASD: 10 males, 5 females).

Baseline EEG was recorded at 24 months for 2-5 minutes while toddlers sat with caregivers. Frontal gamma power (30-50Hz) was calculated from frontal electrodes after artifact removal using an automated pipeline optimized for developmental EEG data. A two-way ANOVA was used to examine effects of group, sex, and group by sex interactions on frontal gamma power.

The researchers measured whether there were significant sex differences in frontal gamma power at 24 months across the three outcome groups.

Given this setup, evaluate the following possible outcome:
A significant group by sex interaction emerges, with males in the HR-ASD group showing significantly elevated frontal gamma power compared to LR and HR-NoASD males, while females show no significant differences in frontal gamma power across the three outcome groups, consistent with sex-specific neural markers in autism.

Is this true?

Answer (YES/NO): NO